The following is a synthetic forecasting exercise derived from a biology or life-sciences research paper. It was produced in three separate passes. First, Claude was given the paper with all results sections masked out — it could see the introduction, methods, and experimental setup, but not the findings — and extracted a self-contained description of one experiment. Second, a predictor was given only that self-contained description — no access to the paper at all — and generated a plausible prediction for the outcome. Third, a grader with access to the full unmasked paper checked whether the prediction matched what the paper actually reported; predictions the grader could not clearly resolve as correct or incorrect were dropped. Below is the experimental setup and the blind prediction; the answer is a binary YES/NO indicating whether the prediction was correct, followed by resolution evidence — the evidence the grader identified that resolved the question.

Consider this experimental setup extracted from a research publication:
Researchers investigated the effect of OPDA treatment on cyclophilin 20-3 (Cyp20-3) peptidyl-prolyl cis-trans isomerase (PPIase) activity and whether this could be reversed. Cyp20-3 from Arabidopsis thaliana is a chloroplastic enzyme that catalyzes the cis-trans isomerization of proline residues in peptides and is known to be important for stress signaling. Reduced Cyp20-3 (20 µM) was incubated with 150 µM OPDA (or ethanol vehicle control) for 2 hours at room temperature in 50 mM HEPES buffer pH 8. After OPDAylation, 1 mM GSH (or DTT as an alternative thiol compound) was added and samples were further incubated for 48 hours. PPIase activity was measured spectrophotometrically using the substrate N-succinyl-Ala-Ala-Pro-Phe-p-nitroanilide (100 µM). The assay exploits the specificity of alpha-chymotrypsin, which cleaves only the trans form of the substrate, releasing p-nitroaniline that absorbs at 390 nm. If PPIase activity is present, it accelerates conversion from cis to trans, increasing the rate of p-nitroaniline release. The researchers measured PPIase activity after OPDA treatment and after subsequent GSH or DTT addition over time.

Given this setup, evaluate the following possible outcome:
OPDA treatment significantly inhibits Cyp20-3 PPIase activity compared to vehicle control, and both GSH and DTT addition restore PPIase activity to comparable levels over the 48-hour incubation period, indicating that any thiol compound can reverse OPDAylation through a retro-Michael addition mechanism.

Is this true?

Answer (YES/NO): NO